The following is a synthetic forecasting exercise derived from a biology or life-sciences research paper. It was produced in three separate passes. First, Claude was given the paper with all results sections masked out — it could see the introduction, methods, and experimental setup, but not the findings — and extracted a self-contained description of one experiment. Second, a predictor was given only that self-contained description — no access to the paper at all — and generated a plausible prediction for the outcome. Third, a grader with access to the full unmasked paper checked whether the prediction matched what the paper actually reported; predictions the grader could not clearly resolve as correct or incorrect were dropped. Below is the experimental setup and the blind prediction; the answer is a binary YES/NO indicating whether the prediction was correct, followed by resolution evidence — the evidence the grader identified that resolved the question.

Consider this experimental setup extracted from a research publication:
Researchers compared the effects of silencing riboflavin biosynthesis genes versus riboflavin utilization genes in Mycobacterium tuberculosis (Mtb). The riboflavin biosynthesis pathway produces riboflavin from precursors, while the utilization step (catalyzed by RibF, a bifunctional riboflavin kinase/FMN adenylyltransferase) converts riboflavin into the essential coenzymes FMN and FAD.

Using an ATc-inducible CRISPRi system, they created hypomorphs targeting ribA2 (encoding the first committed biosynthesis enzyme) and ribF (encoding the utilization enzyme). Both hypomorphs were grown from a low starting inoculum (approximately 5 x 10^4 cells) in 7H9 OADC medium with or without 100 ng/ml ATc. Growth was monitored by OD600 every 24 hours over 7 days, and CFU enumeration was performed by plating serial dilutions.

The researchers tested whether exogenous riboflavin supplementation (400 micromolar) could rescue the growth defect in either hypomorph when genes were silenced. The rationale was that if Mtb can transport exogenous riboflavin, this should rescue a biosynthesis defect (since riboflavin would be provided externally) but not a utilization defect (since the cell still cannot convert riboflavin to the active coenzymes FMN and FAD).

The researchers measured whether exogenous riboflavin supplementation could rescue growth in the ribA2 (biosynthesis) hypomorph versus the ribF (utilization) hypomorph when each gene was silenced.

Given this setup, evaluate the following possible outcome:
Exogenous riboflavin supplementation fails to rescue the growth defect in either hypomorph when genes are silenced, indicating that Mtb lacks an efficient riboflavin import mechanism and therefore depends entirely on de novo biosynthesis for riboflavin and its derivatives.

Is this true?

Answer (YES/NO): NO